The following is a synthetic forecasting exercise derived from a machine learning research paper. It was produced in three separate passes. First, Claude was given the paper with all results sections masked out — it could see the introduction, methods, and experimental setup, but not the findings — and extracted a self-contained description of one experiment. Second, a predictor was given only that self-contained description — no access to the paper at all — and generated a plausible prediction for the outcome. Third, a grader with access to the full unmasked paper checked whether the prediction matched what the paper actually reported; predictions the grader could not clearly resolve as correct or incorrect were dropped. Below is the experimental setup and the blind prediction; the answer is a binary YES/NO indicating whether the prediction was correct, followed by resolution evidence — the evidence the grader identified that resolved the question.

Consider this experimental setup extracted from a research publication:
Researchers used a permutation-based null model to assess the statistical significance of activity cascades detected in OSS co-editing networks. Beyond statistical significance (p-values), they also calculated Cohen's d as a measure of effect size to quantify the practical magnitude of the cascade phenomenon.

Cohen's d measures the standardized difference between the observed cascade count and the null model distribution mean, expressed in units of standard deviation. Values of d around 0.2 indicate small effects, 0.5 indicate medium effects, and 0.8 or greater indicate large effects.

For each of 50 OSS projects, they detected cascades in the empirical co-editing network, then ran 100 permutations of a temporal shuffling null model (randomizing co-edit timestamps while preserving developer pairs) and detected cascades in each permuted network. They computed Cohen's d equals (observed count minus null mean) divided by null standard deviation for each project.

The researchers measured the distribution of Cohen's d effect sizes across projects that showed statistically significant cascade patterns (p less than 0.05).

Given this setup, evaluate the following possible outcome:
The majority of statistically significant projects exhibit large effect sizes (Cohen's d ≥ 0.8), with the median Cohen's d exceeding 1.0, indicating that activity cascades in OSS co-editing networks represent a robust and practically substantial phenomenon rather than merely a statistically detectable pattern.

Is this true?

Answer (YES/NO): YES